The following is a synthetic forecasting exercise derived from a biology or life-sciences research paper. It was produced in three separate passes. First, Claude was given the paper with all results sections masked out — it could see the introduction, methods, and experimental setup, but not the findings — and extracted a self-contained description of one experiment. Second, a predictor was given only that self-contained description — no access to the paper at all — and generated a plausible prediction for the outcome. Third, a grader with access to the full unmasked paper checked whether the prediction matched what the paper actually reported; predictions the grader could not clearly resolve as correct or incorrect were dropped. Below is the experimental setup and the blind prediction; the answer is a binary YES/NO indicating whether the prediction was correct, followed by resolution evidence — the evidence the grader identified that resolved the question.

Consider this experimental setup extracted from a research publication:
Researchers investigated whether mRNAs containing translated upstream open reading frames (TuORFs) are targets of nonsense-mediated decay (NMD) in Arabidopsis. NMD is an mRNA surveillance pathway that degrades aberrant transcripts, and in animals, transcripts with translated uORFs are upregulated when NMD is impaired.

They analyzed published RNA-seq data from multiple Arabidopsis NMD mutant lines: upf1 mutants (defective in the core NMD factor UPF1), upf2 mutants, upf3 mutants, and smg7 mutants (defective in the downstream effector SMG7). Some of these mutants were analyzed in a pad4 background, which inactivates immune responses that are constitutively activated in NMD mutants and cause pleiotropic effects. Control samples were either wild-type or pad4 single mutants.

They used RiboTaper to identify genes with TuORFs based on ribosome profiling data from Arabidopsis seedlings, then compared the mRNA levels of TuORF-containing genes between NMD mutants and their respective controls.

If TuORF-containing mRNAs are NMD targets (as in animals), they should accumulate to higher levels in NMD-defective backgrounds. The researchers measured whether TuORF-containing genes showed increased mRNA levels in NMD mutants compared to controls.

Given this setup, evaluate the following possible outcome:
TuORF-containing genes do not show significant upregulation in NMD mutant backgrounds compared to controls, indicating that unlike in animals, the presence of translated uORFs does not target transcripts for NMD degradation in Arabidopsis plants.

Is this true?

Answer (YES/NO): YES